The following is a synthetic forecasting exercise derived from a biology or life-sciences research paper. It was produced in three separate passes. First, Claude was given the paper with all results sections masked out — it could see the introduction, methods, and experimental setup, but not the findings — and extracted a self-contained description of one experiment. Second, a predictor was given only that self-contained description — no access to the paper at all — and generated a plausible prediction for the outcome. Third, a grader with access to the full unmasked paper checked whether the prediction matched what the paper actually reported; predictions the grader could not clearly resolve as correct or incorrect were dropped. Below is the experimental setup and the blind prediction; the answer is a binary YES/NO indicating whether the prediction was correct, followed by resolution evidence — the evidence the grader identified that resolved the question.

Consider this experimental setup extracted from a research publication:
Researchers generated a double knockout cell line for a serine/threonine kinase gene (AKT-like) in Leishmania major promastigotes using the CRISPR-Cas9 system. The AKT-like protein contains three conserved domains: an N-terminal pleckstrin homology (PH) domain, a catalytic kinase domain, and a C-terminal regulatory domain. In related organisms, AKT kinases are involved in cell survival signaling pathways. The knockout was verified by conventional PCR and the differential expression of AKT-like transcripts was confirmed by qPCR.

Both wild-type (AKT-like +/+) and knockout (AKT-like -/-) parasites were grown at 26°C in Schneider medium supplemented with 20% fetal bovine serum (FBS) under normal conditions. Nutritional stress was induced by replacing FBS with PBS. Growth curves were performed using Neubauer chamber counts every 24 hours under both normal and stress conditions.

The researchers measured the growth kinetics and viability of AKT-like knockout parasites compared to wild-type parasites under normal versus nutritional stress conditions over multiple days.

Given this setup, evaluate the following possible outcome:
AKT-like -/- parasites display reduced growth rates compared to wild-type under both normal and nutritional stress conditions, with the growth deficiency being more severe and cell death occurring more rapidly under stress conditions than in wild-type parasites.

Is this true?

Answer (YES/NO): NO